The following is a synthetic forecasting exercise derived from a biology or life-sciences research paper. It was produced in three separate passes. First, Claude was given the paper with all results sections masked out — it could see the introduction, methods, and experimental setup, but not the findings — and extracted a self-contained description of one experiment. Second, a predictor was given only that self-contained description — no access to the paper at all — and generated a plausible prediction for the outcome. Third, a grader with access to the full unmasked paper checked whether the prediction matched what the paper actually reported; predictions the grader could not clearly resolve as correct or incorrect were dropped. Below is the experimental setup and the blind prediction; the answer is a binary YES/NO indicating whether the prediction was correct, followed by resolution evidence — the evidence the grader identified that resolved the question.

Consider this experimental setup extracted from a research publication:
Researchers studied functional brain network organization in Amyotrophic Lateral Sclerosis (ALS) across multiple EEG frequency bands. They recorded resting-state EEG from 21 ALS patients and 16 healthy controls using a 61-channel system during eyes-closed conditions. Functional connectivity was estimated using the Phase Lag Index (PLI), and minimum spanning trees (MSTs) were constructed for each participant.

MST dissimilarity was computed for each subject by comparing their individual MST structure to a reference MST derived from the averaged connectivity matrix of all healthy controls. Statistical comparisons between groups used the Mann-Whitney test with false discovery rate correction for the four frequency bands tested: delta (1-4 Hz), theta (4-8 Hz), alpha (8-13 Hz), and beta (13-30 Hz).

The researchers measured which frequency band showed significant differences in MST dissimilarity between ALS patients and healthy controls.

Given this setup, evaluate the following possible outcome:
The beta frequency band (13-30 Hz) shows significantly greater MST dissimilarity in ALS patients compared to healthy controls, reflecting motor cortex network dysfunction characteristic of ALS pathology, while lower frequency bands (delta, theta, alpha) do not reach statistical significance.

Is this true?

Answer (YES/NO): YES